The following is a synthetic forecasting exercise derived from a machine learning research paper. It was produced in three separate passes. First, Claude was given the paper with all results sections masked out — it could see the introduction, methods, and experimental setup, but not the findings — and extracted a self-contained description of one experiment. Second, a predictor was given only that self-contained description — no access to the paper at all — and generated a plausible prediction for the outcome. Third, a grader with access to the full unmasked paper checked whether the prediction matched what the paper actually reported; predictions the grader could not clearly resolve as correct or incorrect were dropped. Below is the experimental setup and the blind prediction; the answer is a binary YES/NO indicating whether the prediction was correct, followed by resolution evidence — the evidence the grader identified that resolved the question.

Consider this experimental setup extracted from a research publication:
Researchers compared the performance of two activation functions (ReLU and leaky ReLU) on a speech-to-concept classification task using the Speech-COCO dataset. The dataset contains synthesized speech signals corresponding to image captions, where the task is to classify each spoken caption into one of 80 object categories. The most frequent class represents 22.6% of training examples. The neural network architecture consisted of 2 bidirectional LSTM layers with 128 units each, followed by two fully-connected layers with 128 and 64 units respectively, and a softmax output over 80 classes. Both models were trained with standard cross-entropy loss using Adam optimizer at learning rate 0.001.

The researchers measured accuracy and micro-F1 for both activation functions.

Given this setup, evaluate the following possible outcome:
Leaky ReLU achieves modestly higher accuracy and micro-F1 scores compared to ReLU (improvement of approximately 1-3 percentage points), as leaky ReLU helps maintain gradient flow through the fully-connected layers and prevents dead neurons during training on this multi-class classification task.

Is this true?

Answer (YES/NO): NO